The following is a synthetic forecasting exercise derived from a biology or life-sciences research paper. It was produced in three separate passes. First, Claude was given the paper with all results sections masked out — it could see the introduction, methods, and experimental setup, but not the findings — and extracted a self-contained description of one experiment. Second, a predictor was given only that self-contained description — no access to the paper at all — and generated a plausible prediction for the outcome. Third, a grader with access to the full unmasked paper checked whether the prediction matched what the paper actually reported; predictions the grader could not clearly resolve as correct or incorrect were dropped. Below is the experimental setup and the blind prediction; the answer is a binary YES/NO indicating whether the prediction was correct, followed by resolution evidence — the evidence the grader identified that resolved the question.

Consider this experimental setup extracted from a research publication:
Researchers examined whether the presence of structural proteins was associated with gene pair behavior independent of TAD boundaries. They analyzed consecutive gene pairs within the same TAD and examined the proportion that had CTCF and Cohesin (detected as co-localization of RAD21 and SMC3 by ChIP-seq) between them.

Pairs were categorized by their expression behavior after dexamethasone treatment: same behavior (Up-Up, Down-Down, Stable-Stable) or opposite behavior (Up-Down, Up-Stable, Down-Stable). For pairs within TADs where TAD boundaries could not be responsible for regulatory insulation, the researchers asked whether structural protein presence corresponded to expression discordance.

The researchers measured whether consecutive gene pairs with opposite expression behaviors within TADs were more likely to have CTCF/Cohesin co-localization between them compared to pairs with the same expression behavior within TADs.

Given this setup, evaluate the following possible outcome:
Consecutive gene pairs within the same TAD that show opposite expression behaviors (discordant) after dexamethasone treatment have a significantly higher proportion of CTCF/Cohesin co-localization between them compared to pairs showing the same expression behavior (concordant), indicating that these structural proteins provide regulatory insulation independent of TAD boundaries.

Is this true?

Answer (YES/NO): NO